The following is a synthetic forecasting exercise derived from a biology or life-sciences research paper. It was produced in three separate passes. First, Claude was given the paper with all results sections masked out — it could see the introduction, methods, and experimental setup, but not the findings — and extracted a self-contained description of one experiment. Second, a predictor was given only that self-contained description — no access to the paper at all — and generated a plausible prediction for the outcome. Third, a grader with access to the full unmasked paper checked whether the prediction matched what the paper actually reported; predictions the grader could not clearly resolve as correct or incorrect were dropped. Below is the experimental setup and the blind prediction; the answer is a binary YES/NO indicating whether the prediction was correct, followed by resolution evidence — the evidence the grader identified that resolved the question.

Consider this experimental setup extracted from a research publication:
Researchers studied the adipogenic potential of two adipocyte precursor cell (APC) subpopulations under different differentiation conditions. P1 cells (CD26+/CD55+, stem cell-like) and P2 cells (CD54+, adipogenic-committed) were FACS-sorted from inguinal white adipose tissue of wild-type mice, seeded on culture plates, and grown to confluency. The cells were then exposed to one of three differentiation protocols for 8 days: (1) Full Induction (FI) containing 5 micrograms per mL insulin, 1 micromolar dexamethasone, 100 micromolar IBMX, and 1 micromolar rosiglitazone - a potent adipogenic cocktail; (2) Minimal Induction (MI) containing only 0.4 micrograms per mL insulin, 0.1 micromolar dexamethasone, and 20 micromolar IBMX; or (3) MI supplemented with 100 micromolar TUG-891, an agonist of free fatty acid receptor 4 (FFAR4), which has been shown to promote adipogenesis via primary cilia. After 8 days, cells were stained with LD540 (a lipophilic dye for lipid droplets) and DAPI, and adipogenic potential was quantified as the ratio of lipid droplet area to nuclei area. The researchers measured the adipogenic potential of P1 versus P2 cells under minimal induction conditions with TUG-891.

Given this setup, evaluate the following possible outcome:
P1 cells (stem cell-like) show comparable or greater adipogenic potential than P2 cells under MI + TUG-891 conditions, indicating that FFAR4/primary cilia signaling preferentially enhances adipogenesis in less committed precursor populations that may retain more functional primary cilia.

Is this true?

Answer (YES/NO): YES